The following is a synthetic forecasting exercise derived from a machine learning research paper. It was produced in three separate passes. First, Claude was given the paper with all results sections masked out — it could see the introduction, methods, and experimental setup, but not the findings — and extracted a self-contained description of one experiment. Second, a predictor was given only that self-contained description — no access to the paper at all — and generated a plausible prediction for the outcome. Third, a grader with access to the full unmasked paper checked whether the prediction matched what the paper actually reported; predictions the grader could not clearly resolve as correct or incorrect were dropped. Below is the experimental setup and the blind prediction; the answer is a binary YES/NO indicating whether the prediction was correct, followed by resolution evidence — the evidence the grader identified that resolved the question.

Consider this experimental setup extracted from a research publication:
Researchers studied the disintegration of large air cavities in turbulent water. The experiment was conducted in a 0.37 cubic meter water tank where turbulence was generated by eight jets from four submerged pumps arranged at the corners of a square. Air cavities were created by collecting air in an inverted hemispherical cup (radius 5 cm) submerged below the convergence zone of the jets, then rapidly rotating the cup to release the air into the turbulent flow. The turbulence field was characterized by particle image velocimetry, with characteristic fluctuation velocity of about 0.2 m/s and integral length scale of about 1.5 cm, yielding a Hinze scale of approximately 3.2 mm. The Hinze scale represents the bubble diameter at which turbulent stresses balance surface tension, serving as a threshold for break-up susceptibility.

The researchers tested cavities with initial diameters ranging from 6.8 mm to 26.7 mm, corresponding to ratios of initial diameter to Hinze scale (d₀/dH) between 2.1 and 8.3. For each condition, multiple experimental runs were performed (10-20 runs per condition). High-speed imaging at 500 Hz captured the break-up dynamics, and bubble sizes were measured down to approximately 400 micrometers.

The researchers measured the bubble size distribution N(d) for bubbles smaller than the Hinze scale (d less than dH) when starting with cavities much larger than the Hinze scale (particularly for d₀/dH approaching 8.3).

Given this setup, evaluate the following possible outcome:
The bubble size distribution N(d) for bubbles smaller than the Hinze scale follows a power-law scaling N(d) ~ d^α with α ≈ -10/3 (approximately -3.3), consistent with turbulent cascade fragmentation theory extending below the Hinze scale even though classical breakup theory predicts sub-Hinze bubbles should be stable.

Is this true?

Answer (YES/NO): NO